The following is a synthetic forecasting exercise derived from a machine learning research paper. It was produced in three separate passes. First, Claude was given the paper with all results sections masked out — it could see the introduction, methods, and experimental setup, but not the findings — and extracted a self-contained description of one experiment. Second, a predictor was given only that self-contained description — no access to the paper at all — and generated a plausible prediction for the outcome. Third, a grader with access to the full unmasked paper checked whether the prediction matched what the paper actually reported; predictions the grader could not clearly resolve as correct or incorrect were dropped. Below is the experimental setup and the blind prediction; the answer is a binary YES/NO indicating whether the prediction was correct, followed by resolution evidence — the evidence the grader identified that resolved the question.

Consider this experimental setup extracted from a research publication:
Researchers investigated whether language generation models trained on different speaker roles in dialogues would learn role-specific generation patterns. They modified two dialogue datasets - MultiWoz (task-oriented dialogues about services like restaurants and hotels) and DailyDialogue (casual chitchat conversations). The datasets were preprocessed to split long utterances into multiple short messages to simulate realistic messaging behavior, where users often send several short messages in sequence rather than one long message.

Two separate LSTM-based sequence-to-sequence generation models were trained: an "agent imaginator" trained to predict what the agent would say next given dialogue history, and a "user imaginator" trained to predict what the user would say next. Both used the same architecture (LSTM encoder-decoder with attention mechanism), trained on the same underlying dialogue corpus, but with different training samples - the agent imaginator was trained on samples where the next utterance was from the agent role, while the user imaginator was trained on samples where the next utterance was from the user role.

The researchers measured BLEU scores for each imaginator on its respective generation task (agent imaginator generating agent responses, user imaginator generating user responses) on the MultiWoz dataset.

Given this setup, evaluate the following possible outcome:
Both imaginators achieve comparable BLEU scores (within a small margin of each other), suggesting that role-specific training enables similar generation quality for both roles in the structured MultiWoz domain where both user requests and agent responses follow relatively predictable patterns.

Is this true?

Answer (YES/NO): NO